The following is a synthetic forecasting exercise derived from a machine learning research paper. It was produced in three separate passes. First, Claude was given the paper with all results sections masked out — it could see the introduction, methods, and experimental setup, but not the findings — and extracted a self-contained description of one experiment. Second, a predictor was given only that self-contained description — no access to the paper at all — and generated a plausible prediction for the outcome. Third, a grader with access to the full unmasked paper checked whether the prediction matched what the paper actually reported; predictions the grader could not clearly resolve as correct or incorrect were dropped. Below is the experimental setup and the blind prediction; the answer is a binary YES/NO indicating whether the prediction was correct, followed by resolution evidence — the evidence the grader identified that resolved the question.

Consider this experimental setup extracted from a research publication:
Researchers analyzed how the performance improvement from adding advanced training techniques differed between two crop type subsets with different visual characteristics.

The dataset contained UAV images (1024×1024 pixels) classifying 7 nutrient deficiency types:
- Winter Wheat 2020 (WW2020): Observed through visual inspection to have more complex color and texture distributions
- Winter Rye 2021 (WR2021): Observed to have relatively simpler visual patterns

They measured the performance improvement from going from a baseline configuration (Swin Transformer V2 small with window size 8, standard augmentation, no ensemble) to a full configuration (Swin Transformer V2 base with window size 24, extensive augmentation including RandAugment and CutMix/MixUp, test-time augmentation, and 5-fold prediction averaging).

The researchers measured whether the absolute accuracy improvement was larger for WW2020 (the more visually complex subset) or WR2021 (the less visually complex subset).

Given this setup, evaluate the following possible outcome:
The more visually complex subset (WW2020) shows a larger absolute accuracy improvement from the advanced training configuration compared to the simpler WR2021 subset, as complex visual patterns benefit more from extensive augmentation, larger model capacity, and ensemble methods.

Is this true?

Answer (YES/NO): YES